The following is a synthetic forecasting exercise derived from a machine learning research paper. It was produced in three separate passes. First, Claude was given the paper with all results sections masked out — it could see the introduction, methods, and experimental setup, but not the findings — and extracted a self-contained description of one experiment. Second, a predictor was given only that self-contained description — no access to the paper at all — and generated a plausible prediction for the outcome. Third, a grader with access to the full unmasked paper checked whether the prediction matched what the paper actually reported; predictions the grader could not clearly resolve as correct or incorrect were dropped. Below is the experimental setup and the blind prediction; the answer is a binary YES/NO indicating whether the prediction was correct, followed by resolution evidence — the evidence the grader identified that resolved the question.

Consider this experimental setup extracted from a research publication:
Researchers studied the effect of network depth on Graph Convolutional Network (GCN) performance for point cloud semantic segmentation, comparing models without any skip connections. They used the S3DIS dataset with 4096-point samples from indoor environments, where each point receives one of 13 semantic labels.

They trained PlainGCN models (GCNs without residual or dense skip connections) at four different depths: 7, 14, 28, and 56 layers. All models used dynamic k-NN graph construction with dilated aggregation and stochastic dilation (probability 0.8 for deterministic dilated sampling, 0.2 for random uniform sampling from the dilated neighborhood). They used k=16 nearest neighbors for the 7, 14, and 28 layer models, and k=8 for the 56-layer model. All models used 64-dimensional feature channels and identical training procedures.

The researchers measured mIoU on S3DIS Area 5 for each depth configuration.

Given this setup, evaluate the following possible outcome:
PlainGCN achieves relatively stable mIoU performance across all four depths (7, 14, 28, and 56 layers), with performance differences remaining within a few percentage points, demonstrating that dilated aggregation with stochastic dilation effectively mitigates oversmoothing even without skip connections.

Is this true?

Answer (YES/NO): NO